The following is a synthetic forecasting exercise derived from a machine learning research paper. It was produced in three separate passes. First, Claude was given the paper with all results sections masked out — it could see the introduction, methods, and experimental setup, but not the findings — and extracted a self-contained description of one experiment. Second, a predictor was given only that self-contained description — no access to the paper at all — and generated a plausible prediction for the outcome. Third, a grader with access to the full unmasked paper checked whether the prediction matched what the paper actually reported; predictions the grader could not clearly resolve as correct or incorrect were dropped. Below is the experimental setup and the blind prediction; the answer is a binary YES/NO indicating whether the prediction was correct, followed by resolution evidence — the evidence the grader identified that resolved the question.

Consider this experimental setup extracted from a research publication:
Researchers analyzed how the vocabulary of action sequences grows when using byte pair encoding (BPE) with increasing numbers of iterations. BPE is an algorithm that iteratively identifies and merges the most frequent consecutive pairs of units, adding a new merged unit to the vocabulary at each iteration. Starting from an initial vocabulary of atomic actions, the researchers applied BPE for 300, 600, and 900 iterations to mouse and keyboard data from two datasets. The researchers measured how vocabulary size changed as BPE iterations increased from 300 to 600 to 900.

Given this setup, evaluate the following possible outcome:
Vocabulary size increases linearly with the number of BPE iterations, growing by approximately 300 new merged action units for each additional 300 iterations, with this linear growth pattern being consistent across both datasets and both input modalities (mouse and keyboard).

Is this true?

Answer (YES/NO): YES